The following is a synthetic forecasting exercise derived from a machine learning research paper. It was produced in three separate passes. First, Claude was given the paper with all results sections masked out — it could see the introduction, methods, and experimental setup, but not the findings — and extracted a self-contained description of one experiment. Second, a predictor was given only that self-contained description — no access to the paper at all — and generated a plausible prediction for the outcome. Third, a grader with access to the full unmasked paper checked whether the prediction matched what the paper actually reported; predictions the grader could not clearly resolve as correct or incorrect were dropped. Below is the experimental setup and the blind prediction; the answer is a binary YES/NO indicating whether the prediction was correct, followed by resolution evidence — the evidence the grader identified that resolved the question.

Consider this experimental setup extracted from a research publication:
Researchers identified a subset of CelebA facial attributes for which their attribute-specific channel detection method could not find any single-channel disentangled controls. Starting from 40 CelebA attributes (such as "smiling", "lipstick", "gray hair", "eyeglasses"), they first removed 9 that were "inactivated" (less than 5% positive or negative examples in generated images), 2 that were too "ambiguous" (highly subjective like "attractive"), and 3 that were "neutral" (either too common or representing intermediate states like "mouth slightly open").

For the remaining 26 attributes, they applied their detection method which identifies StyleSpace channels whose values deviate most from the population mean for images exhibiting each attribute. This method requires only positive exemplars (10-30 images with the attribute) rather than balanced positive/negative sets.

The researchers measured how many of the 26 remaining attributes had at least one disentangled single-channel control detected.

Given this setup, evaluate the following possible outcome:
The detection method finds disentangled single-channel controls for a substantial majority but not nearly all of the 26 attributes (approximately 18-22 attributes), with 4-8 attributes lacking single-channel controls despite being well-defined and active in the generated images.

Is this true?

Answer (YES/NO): NO